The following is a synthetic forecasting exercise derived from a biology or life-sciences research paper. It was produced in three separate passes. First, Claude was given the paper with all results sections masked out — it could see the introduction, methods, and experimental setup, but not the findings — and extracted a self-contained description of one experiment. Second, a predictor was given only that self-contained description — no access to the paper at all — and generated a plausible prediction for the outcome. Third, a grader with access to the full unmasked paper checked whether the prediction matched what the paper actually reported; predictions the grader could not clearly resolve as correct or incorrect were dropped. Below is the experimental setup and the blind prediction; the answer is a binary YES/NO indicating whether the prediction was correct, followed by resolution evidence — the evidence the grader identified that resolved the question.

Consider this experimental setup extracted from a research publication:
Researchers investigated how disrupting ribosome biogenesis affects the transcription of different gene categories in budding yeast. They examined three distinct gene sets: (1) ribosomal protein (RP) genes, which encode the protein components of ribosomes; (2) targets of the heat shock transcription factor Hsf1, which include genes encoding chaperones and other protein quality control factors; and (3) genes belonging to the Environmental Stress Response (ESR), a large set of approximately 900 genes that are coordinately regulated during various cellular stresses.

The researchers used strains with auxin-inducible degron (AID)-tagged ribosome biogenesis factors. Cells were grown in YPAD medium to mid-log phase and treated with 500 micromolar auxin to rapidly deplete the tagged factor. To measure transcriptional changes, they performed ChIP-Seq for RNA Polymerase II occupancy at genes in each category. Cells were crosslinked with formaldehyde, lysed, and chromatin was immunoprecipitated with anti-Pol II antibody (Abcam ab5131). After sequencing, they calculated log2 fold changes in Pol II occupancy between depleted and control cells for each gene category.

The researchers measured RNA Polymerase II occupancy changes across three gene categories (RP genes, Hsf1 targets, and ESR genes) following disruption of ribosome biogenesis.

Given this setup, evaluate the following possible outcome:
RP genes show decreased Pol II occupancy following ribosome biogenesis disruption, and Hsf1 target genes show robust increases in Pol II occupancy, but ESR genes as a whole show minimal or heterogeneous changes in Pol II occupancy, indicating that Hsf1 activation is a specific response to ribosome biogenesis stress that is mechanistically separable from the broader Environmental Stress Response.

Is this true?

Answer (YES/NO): YES